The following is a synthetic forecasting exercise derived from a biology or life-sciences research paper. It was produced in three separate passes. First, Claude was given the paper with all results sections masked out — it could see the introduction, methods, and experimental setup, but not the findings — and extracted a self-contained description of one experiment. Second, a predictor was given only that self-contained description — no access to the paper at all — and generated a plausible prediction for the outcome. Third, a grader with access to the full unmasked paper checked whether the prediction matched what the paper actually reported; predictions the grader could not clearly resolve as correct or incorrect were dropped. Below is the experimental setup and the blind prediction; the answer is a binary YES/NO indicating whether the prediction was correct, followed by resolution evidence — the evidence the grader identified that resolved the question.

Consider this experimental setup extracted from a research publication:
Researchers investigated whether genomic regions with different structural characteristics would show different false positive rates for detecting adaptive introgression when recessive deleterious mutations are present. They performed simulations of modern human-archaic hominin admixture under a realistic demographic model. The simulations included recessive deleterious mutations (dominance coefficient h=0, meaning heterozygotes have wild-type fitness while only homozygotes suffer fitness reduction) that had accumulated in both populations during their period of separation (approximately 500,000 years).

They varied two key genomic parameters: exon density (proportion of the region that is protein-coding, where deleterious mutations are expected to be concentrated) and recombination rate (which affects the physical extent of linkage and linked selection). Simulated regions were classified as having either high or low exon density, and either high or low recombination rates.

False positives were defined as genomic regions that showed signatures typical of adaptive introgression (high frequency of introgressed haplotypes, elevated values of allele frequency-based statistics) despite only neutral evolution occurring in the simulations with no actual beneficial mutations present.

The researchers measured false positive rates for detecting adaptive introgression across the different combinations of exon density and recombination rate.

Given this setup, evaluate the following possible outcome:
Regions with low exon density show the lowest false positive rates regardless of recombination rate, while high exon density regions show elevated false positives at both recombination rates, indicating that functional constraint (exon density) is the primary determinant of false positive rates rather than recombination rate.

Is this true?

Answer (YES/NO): NO